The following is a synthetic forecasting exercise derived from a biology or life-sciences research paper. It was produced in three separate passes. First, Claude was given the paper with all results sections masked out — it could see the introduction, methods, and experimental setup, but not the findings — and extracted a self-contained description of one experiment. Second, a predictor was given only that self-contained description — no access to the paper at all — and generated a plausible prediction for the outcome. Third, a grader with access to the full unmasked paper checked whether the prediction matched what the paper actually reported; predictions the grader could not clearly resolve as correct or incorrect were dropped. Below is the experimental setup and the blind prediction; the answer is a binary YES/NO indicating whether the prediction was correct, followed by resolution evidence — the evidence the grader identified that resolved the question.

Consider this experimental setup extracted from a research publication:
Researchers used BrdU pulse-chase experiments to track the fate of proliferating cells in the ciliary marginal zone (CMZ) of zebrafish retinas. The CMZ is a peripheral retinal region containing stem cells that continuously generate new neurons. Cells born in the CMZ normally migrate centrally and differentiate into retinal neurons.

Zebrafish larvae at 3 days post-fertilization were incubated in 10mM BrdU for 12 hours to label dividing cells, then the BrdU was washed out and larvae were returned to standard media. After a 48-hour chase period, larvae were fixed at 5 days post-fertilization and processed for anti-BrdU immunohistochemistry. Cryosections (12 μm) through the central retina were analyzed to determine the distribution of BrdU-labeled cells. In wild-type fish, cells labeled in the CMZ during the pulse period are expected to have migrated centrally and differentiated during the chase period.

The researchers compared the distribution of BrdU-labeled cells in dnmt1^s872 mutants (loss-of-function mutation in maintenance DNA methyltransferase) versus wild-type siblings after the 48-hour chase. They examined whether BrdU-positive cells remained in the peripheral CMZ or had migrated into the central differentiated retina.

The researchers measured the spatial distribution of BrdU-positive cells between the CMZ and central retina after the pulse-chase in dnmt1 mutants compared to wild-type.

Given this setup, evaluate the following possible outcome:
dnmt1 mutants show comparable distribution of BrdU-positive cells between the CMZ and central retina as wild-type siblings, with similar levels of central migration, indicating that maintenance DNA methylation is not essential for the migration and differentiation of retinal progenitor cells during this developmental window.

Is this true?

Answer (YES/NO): NO